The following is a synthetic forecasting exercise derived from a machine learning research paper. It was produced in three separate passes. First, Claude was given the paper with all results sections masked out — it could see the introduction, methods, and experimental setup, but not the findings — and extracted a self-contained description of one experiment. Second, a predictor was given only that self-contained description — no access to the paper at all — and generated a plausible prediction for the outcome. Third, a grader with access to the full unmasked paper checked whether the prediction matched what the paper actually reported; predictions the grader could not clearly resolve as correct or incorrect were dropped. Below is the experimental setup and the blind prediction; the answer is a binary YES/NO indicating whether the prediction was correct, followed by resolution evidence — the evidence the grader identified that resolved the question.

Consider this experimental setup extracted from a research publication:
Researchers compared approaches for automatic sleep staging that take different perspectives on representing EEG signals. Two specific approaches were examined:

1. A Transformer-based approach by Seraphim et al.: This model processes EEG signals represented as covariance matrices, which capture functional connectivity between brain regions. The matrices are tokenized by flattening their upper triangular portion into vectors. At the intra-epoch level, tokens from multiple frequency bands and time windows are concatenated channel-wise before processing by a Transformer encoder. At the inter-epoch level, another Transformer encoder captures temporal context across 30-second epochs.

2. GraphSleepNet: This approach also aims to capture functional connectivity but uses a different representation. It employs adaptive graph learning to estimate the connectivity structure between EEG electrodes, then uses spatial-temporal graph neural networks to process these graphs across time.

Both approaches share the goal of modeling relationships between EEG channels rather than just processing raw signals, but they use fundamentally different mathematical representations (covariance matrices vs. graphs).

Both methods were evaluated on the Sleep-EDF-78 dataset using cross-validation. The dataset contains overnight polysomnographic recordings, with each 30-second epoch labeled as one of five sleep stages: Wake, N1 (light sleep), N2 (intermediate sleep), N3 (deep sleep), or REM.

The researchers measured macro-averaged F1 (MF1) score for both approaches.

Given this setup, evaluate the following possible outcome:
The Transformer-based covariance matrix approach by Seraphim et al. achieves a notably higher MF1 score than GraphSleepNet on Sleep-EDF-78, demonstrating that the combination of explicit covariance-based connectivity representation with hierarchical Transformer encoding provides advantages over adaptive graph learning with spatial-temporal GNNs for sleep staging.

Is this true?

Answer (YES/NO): YES